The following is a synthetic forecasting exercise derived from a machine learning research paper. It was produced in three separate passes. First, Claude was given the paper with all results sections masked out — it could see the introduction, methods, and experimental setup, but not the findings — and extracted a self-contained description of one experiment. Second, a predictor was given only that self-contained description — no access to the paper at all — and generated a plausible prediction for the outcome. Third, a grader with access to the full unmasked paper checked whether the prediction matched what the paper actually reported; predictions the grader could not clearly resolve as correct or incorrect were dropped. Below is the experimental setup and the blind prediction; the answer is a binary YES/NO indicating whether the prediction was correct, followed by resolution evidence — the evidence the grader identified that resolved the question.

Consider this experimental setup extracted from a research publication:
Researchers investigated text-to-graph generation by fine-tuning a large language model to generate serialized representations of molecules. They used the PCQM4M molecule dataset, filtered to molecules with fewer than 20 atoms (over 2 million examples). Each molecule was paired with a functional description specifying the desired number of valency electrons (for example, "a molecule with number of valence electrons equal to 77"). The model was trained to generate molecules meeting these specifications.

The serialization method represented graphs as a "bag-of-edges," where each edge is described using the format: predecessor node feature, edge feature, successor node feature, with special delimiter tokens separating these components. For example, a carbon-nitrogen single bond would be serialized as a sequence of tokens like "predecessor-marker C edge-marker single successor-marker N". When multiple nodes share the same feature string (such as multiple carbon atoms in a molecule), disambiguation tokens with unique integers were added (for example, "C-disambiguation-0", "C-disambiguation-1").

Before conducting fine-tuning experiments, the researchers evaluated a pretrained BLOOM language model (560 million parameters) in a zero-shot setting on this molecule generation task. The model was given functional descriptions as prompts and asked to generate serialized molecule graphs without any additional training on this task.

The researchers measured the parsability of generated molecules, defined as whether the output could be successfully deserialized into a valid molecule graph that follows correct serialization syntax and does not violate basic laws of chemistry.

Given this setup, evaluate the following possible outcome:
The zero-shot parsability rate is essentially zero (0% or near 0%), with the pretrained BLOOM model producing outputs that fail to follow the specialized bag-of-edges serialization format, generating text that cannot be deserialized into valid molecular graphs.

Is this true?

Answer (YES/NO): YES